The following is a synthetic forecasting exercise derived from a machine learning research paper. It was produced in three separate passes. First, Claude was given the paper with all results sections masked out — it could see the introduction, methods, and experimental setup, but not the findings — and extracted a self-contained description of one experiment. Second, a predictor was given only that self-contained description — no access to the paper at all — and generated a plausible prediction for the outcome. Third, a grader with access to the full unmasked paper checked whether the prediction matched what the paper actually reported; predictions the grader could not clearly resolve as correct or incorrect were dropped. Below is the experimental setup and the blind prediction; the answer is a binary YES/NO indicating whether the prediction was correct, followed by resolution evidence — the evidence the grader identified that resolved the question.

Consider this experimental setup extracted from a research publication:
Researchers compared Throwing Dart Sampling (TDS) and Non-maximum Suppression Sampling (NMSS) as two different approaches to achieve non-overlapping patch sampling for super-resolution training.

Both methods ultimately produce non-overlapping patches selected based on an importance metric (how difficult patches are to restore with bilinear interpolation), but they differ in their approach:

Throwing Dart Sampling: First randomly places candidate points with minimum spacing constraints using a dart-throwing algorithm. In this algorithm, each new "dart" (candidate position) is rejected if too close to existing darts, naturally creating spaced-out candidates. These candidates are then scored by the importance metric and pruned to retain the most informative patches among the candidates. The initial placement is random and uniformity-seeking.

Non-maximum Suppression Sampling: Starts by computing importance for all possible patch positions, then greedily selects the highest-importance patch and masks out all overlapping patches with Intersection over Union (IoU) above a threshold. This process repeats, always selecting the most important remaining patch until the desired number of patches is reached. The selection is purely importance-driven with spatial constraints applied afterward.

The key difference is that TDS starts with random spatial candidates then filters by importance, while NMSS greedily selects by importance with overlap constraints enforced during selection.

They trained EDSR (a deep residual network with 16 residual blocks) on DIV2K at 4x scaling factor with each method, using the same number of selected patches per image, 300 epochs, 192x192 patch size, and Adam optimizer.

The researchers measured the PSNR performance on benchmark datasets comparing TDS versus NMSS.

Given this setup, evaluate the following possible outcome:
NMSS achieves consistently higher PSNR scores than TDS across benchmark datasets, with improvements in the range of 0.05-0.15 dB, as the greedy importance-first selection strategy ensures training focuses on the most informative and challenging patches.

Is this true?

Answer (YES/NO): NO